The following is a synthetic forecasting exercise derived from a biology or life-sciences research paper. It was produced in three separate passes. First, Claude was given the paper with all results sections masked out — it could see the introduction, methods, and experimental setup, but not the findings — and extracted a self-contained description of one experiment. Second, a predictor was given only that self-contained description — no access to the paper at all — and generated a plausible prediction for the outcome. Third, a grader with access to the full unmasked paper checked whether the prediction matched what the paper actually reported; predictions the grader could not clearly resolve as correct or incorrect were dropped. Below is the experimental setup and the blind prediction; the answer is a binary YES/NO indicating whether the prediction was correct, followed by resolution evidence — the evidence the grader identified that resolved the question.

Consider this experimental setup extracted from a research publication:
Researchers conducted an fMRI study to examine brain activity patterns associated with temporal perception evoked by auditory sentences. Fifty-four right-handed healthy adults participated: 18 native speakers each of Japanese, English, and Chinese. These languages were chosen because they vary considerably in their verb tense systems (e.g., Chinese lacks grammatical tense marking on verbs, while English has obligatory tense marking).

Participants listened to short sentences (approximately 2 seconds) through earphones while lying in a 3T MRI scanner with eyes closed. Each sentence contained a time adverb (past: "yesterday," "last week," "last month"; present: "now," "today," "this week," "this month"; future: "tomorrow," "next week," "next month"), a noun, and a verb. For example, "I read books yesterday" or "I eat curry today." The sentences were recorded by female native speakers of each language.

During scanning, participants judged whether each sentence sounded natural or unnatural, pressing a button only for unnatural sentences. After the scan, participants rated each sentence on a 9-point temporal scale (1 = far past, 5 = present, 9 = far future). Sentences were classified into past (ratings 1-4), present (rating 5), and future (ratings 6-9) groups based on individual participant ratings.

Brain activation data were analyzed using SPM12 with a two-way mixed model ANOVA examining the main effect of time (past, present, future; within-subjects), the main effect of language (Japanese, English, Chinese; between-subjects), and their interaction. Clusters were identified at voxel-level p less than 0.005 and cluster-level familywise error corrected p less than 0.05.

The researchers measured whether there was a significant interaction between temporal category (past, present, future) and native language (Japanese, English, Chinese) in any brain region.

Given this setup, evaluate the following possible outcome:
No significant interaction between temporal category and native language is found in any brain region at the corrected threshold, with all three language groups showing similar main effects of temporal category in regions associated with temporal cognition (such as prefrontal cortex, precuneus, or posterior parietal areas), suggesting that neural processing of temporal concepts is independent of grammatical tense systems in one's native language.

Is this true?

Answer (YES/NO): YES